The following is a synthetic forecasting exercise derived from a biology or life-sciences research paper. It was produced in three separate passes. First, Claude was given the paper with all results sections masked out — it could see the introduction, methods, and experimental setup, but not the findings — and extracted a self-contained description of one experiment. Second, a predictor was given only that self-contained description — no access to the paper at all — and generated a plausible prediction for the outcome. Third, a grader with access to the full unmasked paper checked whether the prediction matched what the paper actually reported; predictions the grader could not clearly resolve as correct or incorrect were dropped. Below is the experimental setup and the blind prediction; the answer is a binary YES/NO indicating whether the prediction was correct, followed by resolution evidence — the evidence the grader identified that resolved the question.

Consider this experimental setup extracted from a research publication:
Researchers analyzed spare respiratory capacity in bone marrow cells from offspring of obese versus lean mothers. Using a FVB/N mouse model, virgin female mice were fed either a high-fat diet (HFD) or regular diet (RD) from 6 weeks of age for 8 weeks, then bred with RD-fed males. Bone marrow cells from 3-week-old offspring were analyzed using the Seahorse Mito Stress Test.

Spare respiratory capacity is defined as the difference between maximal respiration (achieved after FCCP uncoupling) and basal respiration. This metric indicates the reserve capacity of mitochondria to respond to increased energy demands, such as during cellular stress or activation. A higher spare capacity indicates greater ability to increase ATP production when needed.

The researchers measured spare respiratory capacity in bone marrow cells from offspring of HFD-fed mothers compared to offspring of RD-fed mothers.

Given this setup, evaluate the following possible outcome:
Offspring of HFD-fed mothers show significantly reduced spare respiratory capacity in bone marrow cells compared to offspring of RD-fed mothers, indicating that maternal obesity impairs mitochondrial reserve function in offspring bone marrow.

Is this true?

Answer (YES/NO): NO